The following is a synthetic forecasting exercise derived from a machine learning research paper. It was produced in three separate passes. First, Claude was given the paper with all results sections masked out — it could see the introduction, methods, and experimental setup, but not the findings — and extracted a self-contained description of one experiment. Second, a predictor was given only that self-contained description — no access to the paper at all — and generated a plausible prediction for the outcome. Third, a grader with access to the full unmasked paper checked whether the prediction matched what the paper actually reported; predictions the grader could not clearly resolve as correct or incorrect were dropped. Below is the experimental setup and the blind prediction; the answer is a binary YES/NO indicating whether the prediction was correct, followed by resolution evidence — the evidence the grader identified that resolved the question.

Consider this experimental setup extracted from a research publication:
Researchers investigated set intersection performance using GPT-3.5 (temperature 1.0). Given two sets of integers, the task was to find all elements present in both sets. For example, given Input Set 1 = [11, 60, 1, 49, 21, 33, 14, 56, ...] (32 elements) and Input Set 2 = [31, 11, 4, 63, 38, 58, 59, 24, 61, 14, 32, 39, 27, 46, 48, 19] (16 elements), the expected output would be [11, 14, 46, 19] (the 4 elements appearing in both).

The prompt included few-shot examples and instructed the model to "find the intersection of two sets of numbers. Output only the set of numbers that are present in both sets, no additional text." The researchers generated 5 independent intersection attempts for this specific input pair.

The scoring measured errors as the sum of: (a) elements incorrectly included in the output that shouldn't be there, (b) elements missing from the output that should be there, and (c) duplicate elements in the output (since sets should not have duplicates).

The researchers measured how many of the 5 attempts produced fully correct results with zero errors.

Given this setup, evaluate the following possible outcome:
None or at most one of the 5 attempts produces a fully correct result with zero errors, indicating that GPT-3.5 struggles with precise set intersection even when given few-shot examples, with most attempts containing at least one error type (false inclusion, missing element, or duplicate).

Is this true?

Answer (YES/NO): NO